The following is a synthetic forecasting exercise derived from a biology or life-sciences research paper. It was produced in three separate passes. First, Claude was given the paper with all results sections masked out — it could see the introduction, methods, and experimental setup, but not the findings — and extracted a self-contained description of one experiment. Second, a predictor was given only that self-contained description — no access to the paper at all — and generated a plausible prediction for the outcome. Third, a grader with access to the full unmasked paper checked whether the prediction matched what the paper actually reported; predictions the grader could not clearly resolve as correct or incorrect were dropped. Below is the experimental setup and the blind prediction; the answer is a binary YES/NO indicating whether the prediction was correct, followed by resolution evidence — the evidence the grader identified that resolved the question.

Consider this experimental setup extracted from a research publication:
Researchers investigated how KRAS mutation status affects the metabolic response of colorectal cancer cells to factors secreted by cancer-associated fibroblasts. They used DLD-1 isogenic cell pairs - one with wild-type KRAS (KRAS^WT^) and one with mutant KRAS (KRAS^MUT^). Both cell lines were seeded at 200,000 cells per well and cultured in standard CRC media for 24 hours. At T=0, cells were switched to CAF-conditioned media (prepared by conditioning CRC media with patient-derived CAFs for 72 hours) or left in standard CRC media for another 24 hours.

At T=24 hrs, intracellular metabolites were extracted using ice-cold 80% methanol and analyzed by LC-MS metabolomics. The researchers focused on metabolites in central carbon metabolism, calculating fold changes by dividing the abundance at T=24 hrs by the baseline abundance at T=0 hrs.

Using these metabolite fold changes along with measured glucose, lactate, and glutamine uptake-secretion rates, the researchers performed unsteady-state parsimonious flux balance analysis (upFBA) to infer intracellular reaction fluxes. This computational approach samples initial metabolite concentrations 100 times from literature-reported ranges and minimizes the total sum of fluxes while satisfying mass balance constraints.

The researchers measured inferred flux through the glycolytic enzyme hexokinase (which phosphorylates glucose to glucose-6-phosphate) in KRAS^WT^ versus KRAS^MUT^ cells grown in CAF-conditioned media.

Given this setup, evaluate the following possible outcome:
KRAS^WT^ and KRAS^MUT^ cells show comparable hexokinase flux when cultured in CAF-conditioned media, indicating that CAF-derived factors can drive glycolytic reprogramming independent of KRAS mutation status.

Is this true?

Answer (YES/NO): NO